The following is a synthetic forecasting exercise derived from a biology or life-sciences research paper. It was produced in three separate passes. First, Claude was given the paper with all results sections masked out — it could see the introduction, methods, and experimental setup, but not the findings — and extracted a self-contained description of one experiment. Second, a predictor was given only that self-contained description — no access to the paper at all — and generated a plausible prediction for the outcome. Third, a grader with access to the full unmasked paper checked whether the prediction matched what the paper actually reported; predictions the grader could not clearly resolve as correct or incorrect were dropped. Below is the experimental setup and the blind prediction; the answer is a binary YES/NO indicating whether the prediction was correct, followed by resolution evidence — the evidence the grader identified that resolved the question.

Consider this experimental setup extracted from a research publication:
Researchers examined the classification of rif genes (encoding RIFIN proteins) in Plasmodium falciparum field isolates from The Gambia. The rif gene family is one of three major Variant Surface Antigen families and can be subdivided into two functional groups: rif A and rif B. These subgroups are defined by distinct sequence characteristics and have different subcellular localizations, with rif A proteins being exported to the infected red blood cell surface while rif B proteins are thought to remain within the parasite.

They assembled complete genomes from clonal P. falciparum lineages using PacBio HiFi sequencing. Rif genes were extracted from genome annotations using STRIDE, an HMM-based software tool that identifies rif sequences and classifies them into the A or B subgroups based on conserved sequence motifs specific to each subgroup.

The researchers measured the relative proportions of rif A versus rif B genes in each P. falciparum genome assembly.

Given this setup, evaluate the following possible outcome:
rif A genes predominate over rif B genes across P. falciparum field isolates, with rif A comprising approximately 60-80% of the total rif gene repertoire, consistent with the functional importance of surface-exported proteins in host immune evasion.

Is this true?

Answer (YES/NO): YES